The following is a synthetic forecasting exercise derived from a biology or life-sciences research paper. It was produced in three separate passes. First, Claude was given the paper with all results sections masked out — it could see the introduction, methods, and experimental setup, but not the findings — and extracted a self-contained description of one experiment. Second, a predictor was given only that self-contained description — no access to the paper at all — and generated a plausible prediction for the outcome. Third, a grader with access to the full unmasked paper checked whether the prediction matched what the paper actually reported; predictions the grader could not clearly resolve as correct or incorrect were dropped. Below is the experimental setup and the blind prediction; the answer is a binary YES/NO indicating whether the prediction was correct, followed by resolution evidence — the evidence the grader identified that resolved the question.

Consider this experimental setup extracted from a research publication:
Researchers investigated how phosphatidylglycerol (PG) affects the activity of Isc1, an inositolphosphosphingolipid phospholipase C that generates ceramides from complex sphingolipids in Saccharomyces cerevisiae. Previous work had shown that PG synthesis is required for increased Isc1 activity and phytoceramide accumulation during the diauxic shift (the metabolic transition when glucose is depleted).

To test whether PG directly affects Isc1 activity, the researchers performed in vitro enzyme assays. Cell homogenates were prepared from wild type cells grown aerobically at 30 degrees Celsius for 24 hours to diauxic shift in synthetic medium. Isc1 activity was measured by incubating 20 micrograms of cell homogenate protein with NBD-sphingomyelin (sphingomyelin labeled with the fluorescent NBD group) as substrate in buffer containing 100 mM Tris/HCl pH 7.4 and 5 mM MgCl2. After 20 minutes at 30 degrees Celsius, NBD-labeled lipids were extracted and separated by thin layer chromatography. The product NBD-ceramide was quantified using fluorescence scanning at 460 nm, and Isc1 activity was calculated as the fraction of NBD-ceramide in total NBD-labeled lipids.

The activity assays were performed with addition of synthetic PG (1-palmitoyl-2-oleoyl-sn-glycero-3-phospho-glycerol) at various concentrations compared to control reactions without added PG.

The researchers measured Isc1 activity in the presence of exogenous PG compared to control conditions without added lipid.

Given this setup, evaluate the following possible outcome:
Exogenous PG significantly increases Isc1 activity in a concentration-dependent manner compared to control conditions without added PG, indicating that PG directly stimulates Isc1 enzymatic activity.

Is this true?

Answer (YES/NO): NO